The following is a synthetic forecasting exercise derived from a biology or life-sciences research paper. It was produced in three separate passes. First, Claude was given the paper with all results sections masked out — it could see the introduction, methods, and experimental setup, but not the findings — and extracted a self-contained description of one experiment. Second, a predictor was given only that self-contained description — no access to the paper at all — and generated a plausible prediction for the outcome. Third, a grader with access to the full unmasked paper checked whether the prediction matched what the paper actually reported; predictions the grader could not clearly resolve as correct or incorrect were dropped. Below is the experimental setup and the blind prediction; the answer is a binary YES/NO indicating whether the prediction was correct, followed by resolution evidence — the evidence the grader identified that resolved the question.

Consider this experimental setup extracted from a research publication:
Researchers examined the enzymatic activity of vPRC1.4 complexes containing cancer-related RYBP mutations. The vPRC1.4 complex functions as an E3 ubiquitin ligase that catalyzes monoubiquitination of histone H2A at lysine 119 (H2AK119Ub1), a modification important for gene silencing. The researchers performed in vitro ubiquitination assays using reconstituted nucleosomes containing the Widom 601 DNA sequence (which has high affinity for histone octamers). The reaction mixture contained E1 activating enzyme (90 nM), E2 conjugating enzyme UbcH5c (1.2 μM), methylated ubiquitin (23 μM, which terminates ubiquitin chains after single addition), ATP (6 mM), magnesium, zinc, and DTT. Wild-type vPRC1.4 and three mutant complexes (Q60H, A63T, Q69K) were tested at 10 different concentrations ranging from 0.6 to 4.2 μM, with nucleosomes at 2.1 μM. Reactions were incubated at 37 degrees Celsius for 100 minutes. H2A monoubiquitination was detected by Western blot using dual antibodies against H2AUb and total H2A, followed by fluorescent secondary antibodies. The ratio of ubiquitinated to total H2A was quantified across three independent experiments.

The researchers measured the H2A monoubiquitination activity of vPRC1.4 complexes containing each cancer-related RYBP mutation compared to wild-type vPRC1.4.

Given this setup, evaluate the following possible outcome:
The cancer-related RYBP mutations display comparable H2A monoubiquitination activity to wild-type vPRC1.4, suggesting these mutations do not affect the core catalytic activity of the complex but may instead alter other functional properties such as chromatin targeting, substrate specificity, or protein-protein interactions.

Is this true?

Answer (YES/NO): NO